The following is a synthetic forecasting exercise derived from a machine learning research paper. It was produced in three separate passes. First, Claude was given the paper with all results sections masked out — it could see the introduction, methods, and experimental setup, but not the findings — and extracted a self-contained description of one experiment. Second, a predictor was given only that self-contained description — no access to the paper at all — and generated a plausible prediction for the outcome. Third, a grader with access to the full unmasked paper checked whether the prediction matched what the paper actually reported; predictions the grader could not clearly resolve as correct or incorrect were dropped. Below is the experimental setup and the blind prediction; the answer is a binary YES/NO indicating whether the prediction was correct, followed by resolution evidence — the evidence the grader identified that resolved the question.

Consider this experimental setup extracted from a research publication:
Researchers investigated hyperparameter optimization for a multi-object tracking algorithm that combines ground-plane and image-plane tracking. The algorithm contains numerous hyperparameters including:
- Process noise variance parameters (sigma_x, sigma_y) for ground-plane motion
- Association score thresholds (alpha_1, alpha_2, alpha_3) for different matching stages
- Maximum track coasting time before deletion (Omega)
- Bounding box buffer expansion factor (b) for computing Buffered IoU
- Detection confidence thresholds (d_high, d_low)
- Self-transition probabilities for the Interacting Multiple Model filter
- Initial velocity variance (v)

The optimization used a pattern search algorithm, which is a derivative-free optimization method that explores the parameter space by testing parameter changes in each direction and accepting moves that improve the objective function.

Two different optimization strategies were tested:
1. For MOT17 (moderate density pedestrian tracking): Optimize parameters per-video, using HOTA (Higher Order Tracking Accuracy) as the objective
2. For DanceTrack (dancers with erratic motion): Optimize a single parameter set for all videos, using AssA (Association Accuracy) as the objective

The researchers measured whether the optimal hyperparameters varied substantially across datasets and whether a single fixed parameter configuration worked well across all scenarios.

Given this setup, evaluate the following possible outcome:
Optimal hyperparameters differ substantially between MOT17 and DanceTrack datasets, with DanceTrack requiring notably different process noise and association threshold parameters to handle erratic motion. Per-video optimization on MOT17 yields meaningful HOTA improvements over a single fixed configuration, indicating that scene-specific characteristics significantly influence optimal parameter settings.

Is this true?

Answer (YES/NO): NO